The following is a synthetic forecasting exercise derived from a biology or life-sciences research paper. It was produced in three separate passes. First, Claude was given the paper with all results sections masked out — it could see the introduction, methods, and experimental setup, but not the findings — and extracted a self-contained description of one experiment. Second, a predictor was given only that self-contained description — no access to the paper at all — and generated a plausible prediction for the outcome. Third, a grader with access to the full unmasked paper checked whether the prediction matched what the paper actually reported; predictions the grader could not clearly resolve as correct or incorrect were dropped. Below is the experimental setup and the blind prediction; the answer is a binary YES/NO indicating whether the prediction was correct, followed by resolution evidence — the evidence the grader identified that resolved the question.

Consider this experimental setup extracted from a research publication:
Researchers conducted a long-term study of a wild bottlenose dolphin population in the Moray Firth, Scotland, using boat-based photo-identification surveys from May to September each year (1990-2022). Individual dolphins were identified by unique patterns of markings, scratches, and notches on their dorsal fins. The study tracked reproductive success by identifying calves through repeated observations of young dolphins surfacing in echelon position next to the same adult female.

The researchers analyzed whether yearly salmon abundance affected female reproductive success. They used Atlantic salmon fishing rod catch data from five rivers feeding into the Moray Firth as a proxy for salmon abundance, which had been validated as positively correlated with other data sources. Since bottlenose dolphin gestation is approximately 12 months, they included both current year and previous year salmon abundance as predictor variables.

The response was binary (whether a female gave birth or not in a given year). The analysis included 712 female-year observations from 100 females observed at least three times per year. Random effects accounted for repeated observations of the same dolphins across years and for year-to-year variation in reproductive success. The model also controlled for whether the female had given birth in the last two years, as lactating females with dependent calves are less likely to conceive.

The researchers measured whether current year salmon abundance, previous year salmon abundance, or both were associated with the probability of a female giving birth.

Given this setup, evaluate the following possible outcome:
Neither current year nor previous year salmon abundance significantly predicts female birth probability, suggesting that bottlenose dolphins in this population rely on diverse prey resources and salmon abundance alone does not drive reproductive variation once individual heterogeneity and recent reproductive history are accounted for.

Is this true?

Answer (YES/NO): YES